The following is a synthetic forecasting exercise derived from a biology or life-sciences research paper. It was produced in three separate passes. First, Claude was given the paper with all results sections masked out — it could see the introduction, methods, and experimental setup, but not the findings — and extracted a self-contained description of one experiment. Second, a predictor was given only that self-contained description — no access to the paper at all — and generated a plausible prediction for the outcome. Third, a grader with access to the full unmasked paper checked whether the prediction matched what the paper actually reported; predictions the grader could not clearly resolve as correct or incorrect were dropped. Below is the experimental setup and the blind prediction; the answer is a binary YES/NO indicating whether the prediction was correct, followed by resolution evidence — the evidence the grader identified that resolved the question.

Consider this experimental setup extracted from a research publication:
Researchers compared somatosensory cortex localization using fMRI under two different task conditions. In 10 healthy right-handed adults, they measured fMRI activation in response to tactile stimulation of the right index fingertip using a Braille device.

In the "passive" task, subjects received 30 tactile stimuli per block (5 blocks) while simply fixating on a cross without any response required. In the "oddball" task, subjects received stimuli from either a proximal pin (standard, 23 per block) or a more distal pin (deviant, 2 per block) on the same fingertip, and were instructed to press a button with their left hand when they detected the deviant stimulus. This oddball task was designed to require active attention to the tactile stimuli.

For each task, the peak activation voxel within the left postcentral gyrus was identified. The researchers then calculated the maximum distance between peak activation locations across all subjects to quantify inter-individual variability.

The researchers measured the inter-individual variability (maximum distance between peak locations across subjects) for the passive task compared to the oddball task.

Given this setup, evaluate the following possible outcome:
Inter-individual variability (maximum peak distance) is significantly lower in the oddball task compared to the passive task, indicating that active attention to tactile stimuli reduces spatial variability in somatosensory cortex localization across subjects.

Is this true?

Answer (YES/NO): NO